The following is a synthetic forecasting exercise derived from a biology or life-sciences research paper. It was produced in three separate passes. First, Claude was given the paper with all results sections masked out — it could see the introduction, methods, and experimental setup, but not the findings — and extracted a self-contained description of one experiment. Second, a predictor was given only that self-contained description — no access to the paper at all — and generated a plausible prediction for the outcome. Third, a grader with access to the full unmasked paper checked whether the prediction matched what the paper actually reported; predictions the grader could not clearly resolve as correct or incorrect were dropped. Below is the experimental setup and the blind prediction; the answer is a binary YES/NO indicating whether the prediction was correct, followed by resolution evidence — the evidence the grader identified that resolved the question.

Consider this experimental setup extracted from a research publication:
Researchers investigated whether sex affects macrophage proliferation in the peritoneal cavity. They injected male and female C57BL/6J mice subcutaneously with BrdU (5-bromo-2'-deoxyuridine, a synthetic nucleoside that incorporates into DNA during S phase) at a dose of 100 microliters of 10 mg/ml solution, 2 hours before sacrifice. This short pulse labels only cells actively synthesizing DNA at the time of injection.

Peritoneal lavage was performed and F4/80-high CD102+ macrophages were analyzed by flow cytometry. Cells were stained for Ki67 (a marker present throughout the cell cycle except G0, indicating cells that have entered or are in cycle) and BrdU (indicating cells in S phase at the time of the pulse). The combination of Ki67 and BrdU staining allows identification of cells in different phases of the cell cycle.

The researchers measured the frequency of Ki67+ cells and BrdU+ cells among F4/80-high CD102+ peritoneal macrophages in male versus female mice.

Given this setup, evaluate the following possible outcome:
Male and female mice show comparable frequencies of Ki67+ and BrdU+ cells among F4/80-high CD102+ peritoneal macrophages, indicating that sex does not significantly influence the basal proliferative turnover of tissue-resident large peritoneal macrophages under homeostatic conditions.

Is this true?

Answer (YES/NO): NO